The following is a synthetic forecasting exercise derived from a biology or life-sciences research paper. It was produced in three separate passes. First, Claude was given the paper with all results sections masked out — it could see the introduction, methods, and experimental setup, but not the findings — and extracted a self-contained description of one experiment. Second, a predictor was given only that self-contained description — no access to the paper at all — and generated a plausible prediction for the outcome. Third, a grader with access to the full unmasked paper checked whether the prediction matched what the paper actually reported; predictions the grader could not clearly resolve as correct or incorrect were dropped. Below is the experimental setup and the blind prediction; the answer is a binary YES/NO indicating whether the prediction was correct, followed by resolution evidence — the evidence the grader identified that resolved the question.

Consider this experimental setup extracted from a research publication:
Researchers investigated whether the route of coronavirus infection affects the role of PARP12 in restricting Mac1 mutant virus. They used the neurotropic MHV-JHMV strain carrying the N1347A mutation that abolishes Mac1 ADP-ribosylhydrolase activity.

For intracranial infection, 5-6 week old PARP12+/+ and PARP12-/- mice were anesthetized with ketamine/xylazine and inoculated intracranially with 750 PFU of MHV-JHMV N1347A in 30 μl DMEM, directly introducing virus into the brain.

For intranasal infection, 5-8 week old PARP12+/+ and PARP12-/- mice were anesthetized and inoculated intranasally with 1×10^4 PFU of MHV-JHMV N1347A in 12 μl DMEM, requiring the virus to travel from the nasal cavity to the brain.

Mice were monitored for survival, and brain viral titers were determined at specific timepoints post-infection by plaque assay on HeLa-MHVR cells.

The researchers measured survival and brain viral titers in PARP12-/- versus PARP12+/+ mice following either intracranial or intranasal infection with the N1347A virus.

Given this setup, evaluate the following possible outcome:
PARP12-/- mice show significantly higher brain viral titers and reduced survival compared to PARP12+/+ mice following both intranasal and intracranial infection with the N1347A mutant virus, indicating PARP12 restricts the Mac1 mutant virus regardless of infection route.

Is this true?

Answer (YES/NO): NO